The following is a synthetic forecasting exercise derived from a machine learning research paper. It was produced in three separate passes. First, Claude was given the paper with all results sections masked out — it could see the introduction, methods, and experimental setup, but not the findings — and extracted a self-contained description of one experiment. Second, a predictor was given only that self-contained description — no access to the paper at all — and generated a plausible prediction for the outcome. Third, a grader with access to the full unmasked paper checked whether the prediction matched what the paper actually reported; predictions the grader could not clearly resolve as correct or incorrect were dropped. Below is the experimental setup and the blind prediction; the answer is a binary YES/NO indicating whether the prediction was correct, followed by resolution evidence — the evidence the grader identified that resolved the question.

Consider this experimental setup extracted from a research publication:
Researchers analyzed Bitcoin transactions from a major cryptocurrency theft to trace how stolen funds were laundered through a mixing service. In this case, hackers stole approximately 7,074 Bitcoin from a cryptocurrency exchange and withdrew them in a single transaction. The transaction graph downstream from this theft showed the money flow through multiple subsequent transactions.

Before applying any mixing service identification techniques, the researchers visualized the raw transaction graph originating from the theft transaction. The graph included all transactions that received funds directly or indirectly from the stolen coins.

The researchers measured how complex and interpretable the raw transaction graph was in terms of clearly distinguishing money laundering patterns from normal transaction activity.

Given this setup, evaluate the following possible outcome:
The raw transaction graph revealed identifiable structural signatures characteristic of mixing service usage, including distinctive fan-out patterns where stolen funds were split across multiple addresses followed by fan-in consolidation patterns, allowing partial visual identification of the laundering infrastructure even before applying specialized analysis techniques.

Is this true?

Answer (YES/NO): NO